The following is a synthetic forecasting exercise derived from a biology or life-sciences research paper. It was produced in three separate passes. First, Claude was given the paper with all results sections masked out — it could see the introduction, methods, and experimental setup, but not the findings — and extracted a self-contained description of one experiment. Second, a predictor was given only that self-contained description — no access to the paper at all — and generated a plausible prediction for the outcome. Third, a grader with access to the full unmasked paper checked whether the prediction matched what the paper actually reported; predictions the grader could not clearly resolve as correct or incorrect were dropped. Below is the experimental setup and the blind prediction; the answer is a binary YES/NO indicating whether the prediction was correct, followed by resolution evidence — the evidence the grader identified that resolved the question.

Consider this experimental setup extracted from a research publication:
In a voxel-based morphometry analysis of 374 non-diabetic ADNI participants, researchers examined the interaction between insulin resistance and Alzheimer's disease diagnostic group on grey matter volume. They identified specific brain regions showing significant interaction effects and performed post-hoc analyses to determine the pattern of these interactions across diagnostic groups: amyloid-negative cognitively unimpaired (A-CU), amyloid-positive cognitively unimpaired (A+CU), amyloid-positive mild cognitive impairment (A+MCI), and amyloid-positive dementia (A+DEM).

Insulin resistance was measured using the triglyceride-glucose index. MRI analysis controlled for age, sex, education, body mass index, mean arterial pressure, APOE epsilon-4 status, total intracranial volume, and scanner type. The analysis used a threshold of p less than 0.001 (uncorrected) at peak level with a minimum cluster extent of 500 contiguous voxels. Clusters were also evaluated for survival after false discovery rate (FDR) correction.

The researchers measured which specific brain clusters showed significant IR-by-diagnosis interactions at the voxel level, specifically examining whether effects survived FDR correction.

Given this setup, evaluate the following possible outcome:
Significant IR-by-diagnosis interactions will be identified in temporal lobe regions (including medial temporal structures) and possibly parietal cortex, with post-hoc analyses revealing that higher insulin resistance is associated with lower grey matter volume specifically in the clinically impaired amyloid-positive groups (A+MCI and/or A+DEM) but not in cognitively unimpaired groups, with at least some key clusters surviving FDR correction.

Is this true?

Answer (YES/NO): NO